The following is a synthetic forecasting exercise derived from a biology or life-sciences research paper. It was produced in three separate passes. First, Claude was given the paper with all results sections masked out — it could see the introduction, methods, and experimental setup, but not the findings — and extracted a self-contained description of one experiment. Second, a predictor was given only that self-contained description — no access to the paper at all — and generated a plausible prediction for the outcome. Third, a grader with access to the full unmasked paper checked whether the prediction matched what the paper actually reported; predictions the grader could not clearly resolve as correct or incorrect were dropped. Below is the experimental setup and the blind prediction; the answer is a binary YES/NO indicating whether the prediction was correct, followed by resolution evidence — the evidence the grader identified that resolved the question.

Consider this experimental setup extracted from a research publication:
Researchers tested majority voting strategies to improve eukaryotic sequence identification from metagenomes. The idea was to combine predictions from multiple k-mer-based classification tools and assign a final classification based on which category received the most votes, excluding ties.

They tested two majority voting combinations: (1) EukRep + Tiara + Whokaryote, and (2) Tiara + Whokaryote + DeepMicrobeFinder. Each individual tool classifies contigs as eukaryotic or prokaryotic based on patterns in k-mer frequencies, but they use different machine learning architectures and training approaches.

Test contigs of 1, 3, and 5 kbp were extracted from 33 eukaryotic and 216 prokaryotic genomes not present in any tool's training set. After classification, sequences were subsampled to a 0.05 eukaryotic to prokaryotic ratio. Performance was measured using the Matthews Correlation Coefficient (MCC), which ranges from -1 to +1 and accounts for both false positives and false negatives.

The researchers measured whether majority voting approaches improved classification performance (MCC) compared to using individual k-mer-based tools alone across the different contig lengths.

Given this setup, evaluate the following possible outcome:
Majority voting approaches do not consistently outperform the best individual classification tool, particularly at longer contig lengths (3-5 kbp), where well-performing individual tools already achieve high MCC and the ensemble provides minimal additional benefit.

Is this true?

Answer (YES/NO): NO